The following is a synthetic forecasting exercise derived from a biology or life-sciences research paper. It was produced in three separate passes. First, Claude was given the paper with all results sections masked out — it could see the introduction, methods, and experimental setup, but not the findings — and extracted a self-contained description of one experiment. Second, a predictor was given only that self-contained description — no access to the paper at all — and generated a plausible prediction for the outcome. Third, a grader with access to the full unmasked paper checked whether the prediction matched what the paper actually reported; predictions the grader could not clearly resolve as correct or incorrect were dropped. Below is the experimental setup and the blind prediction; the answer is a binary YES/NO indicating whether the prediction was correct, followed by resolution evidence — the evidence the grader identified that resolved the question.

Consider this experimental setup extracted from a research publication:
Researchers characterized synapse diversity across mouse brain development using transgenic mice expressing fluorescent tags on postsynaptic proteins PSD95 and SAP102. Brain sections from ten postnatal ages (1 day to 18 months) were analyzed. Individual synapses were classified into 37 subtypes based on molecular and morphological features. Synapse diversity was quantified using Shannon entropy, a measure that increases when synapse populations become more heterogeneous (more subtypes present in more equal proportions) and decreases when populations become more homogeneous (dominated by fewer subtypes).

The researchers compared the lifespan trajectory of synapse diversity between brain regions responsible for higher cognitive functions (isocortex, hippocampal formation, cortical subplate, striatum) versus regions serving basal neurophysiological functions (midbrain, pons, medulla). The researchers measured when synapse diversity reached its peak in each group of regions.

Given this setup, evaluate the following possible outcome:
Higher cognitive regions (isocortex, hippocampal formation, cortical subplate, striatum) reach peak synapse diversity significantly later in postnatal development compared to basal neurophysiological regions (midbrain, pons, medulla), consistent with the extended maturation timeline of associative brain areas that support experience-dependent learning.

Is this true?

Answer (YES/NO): YES